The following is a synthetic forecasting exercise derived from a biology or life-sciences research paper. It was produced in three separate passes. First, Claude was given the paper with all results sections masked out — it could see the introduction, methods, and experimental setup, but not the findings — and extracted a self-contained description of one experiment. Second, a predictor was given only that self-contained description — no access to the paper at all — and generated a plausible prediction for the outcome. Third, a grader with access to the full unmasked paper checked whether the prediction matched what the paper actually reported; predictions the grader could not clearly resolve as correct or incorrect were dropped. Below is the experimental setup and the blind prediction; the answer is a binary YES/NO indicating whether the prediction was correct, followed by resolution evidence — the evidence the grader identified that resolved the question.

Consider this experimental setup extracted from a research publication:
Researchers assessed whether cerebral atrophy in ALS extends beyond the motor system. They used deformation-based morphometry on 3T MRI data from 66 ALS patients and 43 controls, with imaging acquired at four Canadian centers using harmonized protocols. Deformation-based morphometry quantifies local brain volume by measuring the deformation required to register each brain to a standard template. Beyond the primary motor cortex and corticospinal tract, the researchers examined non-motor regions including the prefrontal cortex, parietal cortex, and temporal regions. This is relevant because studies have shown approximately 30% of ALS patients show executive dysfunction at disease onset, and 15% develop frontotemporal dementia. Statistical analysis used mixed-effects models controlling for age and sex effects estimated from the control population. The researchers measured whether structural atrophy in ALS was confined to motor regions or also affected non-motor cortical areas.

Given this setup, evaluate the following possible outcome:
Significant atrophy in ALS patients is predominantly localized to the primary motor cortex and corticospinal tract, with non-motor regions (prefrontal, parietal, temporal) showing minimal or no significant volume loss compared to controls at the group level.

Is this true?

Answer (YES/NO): NO